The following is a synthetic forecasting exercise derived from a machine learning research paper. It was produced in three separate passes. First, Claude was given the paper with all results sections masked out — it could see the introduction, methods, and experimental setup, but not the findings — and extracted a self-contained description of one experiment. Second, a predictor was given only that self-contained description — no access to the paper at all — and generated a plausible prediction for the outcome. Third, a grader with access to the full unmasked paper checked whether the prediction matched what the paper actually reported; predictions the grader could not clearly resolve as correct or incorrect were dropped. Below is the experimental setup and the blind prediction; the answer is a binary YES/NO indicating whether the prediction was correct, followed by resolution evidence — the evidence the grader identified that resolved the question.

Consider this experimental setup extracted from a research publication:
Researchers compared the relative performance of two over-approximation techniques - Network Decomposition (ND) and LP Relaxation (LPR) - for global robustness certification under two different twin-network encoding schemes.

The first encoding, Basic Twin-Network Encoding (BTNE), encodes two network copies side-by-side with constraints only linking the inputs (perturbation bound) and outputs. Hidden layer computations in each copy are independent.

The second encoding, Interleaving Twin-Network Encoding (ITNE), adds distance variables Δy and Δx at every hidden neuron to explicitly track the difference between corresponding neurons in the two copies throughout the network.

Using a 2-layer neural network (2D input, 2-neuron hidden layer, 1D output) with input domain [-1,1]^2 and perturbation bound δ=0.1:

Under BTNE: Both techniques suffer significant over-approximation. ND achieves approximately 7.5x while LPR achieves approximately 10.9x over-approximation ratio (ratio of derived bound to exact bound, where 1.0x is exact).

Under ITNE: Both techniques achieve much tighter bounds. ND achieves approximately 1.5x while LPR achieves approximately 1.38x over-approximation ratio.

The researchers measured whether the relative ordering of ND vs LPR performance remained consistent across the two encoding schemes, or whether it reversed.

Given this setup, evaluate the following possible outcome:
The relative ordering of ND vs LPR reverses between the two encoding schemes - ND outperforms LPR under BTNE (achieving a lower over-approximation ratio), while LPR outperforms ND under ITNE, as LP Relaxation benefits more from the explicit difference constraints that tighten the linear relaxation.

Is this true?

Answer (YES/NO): YES